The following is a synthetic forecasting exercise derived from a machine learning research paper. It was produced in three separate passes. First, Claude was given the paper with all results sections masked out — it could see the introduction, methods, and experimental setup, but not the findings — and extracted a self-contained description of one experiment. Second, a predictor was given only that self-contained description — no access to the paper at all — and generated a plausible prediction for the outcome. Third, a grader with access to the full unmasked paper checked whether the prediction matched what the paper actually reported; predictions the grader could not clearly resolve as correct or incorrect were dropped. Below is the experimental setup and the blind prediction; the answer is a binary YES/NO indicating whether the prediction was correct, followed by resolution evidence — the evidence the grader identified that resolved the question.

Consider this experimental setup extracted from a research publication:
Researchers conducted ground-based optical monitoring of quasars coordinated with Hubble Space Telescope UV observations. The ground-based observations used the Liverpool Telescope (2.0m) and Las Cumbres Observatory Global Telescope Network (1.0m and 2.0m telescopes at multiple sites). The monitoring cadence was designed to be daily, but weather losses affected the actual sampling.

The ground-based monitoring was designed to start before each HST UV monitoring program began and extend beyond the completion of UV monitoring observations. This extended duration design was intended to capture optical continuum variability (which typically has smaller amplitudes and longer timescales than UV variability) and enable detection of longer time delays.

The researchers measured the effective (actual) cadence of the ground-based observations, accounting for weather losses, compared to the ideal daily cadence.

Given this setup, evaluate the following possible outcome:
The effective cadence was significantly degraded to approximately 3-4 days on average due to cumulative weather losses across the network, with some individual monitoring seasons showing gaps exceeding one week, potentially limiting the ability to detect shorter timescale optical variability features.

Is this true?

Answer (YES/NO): NO